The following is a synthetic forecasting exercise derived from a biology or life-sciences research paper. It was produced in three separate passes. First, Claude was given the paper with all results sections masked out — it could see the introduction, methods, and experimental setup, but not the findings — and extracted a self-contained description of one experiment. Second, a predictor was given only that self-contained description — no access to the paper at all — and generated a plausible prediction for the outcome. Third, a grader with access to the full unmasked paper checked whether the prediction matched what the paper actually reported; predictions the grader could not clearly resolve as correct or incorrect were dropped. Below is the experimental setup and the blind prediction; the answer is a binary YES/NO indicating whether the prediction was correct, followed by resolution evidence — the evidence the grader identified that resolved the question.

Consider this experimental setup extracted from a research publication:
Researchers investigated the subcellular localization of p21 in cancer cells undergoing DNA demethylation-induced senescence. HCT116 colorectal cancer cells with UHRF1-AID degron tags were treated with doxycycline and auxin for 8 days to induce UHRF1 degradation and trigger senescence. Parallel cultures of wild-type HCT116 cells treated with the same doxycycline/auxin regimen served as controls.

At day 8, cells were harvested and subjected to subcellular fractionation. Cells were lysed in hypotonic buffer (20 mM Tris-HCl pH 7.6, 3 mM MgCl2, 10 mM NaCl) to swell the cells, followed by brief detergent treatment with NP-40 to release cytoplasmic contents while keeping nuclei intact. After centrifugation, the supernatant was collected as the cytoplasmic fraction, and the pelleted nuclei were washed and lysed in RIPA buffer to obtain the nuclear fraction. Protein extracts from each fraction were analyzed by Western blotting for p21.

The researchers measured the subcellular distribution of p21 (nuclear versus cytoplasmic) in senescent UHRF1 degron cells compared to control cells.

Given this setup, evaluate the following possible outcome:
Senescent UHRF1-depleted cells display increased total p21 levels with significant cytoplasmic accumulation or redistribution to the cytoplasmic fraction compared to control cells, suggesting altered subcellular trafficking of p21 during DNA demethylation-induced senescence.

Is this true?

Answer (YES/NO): YES